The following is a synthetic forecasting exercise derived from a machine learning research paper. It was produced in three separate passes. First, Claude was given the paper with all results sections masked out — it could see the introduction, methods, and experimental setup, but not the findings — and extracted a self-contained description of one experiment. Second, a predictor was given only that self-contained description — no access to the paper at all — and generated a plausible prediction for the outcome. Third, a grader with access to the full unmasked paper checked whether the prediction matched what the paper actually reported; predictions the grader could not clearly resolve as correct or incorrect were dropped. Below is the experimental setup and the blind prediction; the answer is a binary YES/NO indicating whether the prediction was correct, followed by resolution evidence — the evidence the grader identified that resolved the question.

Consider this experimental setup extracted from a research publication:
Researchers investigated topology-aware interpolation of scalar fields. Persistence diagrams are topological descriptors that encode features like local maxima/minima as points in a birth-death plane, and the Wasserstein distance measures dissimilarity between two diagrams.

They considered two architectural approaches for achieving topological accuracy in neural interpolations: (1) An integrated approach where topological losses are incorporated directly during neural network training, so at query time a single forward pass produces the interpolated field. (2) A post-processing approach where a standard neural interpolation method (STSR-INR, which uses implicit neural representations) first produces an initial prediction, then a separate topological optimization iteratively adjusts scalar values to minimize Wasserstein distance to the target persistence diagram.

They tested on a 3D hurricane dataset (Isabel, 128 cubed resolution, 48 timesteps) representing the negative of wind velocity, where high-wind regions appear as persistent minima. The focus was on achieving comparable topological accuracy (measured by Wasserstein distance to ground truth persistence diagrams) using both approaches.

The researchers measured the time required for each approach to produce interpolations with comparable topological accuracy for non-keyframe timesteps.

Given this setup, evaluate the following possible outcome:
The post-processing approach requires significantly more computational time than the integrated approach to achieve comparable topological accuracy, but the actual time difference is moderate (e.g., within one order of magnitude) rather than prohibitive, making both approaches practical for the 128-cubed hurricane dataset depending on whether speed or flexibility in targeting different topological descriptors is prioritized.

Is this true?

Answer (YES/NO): NO